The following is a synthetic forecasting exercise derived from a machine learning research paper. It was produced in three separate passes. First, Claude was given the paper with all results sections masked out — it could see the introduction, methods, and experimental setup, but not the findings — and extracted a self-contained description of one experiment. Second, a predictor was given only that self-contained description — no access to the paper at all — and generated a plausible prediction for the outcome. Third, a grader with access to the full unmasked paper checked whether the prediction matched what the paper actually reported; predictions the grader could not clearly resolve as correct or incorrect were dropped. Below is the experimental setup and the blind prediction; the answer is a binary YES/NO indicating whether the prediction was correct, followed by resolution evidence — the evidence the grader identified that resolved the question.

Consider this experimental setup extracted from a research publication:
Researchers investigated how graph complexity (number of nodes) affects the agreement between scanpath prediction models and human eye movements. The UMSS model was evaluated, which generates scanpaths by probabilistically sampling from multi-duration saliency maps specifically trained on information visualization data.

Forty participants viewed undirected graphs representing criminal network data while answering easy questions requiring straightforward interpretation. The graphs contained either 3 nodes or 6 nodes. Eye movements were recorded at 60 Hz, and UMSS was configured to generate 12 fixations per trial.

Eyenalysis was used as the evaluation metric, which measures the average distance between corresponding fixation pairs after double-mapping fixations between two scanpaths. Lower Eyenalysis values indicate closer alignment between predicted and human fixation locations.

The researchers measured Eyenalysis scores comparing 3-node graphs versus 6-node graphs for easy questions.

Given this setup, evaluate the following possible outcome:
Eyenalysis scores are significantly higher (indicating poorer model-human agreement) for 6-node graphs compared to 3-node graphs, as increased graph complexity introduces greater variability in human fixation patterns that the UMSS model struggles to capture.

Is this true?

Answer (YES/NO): NO